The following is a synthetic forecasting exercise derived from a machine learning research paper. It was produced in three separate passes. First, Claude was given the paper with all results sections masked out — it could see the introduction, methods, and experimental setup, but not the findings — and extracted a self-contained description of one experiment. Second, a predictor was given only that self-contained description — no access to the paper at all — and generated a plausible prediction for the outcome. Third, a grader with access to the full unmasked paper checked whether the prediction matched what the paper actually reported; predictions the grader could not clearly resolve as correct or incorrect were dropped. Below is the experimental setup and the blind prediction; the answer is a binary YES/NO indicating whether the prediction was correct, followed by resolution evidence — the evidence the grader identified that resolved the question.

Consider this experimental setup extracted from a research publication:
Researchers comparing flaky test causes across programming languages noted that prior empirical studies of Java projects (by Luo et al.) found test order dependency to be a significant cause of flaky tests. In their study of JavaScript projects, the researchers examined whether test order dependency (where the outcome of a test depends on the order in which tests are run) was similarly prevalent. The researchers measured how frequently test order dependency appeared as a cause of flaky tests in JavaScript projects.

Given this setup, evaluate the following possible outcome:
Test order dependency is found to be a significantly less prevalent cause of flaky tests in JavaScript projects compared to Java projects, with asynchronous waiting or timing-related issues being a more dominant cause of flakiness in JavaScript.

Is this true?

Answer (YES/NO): YES